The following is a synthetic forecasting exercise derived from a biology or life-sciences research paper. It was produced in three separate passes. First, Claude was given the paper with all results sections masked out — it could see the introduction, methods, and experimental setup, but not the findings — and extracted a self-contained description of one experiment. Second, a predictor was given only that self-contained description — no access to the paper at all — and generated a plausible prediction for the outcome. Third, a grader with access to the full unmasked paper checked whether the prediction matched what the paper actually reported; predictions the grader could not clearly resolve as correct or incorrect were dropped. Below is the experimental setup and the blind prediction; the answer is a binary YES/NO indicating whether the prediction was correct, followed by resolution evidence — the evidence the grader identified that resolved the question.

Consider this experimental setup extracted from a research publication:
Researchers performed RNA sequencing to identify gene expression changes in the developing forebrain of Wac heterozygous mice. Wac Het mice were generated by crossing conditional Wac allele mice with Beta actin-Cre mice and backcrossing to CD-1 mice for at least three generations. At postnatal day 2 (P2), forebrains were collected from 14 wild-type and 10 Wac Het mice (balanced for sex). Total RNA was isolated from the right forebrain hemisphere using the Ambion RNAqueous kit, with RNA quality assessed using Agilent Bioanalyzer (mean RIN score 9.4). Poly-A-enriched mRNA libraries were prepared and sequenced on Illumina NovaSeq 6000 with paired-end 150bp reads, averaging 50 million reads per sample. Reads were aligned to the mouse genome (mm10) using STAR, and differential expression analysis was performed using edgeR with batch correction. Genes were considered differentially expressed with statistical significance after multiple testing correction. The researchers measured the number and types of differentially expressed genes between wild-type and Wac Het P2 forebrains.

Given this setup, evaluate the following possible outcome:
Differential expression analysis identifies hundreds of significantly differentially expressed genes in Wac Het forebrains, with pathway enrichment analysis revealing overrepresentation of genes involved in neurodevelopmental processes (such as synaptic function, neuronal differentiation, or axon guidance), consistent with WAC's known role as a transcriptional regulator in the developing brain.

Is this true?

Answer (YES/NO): NO